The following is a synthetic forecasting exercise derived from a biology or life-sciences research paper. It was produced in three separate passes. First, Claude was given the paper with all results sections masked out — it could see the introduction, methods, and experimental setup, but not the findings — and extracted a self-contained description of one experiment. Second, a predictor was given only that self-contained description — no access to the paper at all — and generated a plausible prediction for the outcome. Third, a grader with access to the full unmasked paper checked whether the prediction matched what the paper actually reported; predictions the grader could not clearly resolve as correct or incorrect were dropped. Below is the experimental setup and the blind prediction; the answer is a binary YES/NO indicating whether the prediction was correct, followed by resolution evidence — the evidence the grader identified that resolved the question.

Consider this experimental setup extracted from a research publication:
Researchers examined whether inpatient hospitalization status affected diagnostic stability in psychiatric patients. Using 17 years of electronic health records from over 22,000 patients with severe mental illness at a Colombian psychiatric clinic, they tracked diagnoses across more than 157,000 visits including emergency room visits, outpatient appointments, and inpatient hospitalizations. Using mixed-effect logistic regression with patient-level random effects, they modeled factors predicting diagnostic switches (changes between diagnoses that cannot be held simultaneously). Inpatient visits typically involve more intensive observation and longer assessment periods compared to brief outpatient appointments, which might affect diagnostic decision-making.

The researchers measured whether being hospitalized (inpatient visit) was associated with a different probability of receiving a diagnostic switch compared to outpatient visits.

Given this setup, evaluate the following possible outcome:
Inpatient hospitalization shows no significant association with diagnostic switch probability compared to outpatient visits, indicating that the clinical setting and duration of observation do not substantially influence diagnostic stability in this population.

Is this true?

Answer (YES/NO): NO